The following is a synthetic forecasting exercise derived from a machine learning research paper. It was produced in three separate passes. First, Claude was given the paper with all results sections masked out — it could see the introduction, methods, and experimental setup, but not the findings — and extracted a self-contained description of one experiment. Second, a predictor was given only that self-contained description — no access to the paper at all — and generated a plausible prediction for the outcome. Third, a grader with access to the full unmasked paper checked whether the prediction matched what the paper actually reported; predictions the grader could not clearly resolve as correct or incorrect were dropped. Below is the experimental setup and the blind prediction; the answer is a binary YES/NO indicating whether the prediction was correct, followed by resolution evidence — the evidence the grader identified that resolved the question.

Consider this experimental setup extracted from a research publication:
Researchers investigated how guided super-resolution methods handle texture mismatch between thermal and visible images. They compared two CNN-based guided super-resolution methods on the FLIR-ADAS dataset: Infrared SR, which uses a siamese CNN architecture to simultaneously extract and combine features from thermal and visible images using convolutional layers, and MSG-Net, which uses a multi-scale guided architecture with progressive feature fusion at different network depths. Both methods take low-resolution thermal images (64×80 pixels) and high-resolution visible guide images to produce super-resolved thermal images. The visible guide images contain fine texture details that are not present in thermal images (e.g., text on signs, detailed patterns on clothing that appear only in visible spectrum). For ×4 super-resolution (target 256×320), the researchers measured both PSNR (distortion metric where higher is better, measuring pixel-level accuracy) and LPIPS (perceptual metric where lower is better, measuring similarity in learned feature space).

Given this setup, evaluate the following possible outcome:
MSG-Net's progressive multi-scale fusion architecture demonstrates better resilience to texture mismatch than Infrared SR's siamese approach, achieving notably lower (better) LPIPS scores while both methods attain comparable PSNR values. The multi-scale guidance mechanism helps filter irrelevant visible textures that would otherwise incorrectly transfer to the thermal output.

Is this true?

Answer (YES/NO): NO